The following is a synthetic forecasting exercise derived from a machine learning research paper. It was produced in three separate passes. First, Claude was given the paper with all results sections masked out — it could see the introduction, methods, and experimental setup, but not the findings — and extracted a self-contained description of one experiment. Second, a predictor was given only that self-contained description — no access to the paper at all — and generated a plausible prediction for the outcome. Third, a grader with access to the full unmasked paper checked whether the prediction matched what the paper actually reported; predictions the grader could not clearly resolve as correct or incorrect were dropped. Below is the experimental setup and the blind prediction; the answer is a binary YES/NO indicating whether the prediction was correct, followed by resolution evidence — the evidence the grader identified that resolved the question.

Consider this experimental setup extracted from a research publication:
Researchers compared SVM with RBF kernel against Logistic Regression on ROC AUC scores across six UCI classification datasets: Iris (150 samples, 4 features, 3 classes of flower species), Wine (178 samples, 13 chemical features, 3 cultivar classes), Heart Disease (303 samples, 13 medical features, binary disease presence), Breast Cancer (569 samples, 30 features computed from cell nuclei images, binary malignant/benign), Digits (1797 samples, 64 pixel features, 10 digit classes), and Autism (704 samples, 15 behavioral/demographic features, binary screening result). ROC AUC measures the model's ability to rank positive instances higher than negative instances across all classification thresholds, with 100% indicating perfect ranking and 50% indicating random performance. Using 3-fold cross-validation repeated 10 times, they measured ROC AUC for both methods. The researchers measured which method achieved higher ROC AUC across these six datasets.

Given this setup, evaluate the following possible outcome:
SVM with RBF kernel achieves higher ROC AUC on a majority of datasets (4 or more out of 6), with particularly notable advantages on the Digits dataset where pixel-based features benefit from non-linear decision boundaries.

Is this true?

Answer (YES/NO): NO